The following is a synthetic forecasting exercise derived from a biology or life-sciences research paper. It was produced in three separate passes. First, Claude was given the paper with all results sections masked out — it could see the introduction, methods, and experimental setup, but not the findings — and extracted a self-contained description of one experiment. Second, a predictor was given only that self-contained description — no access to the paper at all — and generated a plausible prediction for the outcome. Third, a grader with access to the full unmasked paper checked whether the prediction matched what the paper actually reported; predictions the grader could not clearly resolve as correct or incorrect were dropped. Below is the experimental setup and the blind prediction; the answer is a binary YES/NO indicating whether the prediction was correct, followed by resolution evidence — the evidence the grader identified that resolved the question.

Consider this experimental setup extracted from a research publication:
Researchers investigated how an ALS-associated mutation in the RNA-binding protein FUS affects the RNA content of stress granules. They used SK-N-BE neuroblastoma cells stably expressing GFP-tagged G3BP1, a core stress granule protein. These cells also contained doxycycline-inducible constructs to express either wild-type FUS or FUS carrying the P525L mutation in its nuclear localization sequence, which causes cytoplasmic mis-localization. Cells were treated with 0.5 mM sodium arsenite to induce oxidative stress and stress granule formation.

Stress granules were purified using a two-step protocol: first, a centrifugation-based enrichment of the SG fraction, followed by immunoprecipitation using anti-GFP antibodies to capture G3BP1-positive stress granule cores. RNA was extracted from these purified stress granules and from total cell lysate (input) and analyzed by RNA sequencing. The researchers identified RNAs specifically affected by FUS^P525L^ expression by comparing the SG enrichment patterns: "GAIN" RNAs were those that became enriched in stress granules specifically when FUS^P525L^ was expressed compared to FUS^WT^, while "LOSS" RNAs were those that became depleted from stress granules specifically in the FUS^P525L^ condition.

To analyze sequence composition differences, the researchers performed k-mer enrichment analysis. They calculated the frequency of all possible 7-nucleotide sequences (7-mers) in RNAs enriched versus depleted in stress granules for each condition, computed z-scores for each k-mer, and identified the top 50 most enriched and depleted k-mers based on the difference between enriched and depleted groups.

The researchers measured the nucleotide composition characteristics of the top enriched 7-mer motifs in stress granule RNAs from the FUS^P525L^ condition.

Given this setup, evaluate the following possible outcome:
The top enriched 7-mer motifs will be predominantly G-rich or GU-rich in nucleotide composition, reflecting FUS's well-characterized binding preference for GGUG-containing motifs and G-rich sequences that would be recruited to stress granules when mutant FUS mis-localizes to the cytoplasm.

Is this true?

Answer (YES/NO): NO